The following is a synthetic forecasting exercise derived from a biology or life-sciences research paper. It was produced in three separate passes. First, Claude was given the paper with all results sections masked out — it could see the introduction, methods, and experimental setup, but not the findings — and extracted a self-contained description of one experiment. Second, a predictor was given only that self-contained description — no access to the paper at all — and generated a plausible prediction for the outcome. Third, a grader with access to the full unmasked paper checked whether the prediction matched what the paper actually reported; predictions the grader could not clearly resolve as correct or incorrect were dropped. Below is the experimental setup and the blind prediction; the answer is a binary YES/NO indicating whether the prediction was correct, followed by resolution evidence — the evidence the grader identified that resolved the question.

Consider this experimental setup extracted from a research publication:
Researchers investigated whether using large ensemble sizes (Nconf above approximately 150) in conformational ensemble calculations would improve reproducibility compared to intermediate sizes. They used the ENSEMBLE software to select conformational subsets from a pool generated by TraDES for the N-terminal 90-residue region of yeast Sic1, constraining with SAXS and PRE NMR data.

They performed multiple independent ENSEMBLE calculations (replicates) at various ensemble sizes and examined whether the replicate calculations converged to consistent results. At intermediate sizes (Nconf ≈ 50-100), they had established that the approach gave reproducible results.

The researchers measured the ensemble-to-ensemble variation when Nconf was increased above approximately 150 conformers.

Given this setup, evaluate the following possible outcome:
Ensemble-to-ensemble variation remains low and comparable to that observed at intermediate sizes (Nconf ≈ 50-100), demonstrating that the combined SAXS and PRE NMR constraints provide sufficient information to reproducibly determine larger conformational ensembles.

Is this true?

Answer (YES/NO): NO